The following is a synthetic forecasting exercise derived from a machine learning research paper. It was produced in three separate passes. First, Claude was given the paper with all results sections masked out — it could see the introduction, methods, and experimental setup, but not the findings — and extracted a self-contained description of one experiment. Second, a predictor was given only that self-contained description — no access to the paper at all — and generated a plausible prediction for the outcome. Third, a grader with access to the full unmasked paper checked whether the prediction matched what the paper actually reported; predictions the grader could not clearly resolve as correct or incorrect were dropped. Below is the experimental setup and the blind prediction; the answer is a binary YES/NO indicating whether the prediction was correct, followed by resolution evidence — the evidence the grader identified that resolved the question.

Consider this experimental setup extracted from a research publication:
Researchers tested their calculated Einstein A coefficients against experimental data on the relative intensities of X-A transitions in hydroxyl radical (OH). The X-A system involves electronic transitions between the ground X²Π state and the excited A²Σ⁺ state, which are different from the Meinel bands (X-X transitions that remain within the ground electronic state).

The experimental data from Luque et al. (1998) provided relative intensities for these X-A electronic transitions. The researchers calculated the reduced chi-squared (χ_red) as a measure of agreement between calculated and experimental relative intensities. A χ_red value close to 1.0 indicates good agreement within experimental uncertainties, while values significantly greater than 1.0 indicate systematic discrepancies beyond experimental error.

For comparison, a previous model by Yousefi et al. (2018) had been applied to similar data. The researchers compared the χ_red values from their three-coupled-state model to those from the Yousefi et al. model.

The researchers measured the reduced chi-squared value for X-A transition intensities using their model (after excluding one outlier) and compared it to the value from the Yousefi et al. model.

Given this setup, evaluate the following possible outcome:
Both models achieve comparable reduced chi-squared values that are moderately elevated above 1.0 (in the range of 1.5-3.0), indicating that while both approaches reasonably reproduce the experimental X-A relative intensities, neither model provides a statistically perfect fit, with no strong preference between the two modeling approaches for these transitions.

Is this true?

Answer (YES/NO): NO